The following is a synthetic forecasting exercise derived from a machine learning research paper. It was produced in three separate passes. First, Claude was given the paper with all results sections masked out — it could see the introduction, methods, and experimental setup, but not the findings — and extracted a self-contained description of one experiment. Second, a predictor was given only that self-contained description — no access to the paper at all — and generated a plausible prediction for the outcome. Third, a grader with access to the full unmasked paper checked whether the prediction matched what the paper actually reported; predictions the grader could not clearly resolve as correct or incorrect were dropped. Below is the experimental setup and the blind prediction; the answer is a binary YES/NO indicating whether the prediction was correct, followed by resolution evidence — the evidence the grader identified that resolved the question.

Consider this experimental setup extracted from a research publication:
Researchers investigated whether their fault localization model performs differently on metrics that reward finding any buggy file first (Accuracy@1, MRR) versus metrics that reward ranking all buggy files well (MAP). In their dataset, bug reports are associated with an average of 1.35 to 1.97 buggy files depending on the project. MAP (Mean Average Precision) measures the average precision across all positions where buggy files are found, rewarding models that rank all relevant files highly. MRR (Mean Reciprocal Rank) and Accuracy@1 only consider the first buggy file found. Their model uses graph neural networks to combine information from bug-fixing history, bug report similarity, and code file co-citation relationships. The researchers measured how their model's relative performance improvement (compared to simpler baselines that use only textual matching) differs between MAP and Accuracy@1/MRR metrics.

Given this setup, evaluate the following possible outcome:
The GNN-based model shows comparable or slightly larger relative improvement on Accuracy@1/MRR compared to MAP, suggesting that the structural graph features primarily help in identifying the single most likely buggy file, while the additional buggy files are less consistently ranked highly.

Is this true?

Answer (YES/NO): NO